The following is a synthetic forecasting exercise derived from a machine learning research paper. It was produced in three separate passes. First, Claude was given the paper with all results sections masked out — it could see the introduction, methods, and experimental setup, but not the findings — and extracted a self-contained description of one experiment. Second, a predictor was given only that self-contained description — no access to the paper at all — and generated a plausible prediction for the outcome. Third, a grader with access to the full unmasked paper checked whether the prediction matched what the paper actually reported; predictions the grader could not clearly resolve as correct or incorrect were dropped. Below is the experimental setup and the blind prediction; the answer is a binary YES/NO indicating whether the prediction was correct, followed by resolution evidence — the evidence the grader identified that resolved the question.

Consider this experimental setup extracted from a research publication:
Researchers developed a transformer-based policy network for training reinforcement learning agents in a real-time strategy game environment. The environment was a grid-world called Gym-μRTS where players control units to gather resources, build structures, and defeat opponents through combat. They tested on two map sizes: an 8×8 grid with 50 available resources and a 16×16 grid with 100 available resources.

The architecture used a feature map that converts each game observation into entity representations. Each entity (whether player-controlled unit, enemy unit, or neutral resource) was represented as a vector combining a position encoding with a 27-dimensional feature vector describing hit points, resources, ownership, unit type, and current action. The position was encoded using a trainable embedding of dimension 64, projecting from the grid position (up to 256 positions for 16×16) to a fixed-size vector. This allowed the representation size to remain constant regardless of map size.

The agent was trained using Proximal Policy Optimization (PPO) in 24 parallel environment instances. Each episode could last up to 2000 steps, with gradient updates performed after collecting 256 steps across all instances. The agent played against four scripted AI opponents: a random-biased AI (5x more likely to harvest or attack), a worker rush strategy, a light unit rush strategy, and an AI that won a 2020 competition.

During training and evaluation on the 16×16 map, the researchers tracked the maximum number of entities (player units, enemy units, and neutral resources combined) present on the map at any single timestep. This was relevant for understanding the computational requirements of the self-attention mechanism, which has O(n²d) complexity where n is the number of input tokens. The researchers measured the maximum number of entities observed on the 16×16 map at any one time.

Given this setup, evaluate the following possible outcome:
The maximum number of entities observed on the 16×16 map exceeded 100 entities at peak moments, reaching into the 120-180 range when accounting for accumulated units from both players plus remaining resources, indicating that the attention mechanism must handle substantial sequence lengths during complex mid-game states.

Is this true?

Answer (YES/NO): NO